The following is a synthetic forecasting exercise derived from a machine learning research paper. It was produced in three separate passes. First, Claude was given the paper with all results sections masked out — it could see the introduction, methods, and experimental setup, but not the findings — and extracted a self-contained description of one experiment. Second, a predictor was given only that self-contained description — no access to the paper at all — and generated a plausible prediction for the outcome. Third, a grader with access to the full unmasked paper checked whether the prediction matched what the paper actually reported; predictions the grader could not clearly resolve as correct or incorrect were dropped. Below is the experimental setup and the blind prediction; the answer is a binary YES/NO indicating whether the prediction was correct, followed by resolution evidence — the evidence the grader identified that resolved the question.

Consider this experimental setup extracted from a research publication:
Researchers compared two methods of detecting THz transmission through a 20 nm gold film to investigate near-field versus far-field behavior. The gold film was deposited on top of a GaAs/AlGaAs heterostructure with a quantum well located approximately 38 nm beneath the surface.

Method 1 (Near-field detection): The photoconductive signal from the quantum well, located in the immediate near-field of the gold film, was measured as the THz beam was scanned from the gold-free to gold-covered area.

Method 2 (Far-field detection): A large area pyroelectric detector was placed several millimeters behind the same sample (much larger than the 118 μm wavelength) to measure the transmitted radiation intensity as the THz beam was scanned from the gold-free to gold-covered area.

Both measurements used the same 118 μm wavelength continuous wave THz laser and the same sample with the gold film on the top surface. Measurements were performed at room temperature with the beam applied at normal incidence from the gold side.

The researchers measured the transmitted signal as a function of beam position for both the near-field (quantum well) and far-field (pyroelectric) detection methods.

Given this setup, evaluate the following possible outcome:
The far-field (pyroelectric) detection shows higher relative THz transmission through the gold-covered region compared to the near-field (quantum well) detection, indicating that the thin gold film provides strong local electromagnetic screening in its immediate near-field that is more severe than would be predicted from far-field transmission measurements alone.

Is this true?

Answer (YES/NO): NO